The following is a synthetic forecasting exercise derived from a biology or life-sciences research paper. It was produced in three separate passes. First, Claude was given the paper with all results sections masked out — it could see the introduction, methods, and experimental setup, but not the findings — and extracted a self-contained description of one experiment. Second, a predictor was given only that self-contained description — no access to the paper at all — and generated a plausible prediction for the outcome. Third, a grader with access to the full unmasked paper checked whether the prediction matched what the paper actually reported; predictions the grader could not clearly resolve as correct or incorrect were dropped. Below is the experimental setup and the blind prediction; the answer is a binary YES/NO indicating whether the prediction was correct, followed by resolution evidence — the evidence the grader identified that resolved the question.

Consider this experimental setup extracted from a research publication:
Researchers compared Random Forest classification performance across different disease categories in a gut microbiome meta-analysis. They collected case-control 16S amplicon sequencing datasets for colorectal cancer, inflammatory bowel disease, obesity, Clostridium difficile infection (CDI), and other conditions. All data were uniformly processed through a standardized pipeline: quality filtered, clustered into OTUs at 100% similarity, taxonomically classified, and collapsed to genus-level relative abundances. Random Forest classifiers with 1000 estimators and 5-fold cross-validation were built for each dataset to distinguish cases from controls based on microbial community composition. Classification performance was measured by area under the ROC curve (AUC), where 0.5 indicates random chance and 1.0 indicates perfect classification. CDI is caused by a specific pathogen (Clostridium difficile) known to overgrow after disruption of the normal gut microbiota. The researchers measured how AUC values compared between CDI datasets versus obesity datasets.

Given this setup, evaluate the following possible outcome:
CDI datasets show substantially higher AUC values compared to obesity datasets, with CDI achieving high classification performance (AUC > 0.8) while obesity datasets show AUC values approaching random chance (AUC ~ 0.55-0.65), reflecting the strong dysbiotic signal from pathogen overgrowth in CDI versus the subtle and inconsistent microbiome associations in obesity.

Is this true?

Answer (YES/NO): NO